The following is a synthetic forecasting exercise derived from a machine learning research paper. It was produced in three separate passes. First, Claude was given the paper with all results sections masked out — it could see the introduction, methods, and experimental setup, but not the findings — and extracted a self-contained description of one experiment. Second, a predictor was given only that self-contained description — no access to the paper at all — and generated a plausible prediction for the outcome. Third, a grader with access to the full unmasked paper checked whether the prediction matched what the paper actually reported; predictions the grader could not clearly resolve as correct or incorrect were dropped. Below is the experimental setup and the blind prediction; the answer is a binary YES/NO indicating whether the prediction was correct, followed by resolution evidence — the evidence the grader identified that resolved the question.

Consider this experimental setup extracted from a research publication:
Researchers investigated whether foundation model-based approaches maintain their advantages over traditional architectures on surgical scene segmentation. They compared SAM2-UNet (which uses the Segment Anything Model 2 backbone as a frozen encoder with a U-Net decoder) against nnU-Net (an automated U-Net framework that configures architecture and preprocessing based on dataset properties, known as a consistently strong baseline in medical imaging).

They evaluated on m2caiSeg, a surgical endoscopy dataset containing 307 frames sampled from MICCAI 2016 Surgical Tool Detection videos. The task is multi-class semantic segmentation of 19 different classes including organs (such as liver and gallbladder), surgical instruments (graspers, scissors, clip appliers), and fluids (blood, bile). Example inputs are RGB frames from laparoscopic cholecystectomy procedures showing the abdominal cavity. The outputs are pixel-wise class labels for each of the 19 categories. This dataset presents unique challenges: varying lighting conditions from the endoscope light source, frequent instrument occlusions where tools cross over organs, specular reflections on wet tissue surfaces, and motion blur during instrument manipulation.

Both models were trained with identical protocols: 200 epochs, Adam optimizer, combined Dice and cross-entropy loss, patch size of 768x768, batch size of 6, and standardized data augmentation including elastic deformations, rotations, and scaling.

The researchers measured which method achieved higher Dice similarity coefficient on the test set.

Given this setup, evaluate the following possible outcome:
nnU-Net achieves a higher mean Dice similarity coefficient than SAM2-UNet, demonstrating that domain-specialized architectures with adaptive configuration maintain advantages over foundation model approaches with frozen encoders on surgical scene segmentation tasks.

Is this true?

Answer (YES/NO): YES